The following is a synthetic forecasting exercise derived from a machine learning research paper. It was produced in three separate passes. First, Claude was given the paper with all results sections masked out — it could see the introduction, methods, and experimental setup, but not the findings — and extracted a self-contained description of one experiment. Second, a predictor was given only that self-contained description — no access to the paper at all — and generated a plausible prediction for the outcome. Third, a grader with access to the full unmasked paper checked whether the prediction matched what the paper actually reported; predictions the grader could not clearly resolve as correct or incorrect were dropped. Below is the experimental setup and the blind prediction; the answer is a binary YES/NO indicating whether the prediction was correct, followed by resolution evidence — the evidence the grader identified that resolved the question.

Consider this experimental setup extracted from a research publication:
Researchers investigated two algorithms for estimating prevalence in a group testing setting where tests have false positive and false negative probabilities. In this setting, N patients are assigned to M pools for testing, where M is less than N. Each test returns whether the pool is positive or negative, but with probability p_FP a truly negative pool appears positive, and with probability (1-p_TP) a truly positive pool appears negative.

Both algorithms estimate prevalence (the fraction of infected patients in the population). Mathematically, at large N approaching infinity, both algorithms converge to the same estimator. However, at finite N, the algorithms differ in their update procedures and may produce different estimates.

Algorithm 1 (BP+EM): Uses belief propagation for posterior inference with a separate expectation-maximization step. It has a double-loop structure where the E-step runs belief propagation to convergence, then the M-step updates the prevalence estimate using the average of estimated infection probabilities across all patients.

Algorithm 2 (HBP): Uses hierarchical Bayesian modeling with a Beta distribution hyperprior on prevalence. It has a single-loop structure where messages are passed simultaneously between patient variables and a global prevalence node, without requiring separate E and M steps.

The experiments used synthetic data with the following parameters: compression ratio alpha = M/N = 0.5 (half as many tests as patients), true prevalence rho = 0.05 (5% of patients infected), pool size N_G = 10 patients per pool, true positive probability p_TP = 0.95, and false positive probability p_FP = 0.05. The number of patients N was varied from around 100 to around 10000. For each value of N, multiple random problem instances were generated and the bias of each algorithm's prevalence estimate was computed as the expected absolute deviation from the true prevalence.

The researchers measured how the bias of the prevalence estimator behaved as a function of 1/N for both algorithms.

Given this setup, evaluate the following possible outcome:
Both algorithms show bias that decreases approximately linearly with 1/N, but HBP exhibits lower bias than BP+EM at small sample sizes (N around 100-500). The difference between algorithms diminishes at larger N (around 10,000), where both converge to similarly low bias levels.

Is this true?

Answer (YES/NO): NO